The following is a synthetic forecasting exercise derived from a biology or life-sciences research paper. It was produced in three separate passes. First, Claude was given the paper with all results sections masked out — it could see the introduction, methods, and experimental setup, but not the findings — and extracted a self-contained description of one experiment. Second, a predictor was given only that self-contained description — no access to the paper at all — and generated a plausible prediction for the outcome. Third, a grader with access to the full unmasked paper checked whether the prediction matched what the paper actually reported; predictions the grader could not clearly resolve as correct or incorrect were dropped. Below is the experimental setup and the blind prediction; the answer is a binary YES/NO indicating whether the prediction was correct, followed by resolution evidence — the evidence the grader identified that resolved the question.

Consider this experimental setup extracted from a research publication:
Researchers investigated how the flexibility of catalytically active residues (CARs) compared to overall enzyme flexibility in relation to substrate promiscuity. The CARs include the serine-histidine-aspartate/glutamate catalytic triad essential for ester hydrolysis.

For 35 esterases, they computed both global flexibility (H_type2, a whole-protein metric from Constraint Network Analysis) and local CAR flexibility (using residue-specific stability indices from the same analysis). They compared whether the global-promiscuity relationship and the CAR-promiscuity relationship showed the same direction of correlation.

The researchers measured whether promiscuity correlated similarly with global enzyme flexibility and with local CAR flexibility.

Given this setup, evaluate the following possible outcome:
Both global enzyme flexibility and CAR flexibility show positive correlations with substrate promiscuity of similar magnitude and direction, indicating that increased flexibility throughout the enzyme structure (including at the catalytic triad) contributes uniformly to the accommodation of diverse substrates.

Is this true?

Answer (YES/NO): NO